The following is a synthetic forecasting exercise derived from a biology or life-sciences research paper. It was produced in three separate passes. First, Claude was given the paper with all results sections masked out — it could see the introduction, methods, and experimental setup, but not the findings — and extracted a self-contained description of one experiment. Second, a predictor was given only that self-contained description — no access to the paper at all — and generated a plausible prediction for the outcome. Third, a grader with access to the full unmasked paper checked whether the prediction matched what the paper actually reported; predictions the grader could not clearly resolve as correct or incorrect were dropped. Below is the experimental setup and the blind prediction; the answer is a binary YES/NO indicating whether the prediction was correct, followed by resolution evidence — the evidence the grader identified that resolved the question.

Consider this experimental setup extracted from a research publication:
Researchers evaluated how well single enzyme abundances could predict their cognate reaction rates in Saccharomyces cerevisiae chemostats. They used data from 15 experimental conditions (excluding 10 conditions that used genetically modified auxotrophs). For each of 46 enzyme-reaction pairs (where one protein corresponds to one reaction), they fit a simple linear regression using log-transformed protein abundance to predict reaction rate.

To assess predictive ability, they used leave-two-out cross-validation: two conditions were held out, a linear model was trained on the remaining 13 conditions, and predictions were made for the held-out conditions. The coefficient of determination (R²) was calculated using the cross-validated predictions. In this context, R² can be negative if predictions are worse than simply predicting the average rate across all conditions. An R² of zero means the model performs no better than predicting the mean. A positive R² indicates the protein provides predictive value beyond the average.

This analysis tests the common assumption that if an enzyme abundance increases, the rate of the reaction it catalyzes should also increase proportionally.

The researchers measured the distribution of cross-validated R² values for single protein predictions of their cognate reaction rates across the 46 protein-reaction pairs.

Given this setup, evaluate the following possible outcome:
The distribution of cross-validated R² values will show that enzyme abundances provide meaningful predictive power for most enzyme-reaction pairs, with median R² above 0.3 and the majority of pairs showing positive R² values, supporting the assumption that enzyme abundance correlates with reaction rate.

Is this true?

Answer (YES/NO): NO